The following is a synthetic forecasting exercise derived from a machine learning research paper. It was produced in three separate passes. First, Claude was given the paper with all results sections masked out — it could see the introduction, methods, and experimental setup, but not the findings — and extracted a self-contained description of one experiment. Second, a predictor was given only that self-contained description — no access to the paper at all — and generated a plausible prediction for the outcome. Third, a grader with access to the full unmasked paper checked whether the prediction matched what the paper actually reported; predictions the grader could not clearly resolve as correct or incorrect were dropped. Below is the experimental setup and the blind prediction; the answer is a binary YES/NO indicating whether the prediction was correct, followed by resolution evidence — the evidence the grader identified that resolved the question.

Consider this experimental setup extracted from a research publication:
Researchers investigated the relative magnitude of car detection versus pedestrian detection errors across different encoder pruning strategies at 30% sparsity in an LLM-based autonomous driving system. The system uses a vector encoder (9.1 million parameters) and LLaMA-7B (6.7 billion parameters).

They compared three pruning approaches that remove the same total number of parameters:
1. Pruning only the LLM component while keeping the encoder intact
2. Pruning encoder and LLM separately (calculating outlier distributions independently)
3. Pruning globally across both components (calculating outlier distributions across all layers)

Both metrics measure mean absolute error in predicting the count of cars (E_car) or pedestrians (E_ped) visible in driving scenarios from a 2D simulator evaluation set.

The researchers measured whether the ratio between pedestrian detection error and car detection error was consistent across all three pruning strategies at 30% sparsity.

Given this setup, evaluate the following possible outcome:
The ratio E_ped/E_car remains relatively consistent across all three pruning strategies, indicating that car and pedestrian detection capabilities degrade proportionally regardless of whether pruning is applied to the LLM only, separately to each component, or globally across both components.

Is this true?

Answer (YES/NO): NO